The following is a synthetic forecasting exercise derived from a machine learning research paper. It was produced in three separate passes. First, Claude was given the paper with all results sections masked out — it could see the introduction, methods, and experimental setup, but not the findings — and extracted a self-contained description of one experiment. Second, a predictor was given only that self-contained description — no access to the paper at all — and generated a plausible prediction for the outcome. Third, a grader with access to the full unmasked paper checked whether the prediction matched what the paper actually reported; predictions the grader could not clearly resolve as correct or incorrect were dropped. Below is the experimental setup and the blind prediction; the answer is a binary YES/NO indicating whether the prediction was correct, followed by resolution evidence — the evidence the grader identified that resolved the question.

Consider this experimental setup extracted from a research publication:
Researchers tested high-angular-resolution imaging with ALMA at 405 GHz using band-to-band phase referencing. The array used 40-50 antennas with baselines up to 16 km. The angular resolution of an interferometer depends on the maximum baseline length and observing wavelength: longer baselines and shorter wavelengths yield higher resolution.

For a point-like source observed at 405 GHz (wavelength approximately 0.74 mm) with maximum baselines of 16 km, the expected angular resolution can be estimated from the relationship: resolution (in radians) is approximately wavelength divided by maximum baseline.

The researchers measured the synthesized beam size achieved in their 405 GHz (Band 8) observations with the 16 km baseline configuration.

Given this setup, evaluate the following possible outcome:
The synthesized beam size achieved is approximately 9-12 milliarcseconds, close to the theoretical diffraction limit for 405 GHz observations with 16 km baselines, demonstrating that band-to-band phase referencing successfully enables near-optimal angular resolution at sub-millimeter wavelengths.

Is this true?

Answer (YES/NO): NO